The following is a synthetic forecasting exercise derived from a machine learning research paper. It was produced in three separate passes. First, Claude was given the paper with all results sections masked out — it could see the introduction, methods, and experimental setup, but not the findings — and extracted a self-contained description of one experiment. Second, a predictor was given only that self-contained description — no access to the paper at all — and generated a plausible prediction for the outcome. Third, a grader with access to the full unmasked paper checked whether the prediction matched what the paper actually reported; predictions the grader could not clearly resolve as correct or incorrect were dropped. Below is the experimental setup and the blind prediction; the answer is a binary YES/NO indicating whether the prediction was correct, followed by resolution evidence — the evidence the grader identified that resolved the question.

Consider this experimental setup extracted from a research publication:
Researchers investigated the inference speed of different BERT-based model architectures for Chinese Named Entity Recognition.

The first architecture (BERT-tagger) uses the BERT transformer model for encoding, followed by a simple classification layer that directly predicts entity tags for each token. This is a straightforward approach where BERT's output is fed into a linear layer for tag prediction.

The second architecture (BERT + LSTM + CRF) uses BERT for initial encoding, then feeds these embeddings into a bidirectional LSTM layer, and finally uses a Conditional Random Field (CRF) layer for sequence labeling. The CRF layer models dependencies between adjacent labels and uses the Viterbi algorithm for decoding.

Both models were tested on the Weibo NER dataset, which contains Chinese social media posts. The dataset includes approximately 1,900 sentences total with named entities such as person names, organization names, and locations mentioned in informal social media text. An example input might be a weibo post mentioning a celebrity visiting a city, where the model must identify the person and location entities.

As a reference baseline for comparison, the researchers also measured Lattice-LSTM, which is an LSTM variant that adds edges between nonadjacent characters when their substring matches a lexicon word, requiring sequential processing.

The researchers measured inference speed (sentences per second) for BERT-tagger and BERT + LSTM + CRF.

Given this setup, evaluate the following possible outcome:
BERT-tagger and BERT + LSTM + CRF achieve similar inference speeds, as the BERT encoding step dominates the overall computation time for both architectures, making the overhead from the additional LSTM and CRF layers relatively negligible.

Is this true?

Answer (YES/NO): NO